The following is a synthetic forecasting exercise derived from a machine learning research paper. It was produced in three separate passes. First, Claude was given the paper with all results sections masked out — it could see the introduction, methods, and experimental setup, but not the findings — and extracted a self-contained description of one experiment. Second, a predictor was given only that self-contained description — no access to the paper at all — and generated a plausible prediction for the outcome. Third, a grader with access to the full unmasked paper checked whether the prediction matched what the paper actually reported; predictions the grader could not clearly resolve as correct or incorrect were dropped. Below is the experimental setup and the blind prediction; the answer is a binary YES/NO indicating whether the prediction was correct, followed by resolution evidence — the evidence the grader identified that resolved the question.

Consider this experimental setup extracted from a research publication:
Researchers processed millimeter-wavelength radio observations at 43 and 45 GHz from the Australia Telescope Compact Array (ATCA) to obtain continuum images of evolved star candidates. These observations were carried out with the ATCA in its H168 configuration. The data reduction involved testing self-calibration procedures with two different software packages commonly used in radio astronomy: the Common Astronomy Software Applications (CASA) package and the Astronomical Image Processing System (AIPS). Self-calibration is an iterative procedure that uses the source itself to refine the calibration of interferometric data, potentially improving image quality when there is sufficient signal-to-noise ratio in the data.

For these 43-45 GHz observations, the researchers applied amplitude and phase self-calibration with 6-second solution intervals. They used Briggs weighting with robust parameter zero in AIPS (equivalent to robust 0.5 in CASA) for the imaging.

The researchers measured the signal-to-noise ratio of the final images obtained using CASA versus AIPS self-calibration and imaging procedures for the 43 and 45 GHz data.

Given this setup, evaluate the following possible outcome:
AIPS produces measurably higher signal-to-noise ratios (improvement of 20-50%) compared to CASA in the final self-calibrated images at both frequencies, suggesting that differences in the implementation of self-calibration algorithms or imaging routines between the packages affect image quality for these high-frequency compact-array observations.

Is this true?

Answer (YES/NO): NO